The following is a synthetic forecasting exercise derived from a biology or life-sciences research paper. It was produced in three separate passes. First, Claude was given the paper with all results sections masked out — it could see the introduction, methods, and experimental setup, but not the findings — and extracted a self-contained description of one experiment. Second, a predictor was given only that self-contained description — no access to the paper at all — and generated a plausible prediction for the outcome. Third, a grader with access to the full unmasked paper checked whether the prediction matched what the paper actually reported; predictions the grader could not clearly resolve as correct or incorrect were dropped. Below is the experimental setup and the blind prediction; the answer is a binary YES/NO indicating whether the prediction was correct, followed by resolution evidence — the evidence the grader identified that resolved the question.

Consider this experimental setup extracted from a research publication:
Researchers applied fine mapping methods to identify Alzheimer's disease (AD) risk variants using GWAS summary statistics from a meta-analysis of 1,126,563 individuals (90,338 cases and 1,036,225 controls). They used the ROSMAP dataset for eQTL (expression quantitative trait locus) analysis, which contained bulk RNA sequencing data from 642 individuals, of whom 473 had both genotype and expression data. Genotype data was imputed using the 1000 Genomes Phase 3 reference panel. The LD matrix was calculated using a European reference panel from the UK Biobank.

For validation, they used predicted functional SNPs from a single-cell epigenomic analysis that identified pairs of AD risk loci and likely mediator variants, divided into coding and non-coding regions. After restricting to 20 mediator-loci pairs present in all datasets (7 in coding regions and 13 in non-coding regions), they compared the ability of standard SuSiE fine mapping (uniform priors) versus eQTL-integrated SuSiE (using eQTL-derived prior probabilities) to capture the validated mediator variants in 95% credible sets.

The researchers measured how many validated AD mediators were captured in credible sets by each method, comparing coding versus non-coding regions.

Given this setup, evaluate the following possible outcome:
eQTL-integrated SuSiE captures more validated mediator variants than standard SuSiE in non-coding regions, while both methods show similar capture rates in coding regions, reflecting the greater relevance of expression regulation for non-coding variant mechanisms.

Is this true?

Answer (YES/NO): NO